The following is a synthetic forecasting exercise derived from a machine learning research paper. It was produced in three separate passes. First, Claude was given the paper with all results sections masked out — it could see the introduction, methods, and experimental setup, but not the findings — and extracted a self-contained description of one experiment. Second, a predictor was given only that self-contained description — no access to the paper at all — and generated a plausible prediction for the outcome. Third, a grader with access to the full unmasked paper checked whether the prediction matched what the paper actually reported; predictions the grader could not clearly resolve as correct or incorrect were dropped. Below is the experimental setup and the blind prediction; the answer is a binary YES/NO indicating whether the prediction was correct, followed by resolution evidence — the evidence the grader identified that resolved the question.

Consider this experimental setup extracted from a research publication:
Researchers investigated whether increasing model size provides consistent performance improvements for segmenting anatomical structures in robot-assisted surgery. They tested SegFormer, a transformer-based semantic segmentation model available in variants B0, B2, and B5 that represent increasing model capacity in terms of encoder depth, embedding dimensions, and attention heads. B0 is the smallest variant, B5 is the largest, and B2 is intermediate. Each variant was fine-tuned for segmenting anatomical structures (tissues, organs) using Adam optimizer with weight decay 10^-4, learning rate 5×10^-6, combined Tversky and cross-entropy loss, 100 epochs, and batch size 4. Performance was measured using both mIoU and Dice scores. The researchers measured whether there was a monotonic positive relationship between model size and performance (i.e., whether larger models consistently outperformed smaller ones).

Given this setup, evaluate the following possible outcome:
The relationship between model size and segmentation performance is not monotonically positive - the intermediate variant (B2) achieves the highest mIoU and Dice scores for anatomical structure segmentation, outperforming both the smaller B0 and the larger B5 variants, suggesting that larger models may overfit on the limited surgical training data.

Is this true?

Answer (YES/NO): YES